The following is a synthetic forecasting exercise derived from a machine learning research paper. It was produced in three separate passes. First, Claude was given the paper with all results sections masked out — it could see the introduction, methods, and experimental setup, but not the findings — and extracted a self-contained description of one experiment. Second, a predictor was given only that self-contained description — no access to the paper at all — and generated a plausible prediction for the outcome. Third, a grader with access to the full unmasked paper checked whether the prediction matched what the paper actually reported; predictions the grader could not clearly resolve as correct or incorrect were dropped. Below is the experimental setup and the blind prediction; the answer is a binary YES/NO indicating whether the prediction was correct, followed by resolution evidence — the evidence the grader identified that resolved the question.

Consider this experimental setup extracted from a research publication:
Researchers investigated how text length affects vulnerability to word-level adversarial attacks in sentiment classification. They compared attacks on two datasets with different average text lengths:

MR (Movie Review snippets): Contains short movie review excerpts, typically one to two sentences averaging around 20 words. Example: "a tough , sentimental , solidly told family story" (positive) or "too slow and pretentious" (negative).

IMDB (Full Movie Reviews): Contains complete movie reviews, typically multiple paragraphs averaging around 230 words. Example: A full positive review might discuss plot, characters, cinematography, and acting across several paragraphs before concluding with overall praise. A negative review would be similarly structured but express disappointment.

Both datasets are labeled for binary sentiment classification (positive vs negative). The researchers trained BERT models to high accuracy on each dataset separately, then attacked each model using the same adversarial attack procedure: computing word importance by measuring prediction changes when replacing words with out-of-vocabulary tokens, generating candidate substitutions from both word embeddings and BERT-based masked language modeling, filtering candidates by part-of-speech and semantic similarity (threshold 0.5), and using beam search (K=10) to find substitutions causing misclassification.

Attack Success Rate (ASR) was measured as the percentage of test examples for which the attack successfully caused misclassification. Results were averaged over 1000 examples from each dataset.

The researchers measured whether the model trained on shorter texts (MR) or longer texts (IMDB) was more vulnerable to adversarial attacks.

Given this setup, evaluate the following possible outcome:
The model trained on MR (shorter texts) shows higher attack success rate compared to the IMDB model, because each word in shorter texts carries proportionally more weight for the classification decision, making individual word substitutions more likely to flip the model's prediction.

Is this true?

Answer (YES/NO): YES